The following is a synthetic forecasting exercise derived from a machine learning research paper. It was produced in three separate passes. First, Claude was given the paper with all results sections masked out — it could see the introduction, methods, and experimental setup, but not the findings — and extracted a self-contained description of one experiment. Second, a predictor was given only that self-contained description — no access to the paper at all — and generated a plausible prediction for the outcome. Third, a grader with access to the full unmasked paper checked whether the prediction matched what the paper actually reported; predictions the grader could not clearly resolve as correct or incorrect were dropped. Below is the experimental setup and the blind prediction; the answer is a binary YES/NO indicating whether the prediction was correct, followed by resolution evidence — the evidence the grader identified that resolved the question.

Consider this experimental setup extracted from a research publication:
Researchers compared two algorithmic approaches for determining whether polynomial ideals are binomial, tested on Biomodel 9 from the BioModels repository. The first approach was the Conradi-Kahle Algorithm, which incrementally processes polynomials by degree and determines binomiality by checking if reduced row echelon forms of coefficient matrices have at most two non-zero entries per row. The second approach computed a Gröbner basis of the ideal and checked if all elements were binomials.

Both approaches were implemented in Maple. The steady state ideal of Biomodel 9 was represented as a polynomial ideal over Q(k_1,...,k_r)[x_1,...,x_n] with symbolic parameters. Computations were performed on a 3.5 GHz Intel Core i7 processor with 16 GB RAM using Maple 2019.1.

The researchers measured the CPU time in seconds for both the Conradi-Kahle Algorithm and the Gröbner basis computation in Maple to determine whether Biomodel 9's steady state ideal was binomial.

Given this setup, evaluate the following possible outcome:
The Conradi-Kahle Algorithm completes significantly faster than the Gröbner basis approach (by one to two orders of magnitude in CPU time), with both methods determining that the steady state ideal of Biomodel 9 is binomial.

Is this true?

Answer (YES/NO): NO